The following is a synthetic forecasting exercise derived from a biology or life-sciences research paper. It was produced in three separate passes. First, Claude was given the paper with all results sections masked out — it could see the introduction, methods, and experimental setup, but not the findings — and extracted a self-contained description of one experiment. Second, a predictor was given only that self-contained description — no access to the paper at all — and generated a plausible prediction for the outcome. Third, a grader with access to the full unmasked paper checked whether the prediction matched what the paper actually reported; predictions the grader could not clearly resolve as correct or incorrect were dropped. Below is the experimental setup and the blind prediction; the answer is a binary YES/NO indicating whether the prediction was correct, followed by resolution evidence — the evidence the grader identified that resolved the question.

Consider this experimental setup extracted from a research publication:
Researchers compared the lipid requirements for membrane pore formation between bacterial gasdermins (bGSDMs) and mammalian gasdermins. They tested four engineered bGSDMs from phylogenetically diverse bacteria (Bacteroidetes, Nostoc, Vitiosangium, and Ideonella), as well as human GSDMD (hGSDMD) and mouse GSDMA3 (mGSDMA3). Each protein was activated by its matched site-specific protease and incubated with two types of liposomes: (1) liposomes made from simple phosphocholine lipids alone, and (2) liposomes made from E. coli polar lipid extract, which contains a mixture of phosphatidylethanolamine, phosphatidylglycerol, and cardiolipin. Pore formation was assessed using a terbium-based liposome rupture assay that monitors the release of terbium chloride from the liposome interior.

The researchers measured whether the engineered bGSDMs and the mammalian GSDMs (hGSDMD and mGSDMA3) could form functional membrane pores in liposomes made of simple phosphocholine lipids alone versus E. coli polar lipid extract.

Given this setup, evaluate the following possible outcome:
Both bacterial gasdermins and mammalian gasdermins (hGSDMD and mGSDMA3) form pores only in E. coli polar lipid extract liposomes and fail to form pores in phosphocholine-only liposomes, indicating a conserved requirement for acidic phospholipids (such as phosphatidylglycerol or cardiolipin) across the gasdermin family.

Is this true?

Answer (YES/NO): NO